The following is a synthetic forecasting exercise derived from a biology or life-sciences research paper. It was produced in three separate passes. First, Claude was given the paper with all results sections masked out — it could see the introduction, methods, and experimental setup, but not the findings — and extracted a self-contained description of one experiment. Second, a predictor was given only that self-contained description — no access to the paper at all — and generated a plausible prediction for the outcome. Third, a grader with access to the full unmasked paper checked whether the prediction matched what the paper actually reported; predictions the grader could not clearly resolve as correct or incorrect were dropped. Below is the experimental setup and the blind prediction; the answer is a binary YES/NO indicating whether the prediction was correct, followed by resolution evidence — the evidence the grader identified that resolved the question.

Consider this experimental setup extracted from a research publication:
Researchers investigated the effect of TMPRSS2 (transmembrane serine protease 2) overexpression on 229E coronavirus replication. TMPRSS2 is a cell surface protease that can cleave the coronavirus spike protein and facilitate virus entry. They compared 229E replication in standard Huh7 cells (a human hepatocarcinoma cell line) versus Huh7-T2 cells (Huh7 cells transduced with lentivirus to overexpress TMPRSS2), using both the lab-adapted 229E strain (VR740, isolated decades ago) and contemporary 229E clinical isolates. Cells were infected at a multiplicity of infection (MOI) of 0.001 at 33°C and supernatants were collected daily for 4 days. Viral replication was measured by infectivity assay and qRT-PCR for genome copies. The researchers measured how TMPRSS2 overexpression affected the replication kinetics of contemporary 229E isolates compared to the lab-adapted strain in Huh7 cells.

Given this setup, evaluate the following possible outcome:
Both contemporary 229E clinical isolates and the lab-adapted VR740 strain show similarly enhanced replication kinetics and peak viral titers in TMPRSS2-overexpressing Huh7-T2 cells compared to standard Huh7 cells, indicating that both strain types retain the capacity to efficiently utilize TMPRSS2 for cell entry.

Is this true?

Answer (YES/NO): NO